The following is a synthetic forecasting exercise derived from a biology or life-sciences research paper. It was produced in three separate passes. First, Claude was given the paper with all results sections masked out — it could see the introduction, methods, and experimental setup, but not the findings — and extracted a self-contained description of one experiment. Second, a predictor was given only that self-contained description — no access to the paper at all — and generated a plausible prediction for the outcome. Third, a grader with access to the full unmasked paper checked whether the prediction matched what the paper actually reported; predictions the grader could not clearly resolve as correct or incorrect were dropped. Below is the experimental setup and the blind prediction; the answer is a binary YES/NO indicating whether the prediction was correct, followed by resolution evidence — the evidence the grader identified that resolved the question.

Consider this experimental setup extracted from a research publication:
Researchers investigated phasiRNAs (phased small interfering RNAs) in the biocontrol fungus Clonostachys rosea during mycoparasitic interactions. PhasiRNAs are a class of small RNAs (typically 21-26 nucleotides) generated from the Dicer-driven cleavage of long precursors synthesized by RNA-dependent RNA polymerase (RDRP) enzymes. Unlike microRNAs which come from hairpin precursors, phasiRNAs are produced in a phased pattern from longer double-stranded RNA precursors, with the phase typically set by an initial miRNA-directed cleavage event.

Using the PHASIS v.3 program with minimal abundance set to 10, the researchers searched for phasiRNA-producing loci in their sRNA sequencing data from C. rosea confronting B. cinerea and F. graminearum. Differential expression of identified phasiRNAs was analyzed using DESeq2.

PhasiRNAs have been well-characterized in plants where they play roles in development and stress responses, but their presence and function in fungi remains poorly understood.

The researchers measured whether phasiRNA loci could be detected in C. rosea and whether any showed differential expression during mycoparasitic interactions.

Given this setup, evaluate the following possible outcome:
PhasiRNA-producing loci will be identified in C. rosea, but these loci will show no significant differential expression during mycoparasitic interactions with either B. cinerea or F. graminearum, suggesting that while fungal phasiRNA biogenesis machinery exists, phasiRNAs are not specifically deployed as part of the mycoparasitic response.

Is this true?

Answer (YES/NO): NO